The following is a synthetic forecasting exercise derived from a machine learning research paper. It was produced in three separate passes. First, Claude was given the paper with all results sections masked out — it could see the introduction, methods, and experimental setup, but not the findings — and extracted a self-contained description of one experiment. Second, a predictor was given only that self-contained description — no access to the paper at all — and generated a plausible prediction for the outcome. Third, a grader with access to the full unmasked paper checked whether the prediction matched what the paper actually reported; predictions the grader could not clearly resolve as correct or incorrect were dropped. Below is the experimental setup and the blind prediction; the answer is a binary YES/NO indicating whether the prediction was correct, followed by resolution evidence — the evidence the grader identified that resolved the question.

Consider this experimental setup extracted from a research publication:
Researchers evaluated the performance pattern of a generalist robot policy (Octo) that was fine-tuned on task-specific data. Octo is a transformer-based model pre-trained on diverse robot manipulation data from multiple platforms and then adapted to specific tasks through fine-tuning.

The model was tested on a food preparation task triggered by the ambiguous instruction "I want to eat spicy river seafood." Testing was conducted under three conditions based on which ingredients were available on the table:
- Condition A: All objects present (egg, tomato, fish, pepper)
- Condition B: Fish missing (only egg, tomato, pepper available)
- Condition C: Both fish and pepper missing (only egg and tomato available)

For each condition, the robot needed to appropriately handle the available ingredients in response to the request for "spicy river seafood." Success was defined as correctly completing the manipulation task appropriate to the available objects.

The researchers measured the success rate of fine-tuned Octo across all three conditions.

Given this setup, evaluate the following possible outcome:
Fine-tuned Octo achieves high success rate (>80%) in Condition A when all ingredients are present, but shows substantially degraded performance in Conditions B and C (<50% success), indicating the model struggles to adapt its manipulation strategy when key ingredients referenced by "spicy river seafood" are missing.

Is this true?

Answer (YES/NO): NO